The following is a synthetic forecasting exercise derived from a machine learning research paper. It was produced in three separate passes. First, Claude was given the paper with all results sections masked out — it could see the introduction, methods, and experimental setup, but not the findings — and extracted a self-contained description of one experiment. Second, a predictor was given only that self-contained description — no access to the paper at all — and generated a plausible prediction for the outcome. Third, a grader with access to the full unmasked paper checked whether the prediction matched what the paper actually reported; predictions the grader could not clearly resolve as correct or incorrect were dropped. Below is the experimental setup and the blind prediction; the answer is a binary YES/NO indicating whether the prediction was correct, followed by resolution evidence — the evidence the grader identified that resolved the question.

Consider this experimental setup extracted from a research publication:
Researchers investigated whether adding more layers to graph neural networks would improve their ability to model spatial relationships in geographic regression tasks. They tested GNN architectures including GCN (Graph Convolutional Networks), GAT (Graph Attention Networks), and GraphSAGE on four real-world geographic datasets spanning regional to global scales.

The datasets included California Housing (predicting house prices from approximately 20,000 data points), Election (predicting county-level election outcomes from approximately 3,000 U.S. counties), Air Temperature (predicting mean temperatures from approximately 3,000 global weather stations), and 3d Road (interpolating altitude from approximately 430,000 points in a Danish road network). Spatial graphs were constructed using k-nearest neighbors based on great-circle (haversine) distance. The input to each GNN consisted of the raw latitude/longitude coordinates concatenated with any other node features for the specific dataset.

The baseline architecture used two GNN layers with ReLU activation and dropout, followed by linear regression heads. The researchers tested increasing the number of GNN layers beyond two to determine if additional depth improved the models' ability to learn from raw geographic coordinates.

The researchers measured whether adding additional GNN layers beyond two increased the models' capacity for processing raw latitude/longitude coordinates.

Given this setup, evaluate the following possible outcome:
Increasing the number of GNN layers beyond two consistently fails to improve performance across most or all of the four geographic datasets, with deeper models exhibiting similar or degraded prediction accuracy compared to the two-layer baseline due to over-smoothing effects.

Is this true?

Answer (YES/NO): NO